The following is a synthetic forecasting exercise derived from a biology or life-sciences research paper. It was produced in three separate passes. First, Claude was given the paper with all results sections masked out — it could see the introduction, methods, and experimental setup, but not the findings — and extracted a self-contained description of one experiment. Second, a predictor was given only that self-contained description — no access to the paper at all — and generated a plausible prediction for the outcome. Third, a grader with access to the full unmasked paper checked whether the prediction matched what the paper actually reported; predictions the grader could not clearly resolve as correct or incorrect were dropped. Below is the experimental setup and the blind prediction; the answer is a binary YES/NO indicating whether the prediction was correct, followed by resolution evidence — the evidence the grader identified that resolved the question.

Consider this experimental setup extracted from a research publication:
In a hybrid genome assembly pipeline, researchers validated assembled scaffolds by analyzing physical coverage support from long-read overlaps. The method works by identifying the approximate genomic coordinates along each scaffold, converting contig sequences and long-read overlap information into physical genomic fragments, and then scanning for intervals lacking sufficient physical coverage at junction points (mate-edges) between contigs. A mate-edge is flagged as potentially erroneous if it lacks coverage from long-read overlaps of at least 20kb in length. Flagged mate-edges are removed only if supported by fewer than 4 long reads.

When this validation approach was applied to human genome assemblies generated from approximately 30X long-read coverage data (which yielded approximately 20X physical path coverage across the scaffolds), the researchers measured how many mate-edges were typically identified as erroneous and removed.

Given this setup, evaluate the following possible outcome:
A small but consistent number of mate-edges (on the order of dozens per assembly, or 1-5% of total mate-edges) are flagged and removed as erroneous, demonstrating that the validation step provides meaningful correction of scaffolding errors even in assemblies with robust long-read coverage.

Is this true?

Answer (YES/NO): NO